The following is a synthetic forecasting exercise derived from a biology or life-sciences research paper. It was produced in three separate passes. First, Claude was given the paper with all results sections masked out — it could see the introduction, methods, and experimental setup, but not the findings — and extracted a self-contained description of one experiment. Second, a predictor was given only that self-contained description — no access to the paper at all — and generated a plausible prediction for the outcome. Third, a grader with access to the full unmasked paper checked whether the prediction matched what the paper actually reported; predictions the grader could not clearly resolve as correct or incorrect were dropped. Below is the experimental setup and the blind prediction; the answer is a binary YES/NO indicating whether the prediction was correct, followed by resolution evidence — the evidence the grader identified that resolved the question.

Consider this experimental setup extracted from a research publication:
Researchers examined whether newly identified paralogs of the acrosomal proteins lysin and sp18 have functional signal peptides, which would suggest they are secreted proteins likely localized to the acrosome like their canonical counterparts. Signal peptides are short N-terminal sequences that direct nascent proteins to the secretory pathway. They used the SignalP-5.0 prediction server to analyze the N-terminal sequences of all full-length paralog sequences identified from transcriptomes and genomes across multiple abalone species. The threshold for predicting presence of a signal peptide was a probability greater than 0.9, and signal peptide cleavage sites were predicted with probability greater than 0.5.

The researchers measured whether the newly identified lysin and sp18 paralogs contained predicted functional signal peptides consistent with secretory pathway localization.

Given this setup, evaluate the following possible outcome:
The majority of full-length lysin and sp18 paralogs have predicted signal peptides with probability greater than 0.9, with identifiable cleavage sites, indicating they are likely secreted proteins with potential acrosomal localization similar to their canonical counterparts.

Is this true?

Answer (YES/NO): YES